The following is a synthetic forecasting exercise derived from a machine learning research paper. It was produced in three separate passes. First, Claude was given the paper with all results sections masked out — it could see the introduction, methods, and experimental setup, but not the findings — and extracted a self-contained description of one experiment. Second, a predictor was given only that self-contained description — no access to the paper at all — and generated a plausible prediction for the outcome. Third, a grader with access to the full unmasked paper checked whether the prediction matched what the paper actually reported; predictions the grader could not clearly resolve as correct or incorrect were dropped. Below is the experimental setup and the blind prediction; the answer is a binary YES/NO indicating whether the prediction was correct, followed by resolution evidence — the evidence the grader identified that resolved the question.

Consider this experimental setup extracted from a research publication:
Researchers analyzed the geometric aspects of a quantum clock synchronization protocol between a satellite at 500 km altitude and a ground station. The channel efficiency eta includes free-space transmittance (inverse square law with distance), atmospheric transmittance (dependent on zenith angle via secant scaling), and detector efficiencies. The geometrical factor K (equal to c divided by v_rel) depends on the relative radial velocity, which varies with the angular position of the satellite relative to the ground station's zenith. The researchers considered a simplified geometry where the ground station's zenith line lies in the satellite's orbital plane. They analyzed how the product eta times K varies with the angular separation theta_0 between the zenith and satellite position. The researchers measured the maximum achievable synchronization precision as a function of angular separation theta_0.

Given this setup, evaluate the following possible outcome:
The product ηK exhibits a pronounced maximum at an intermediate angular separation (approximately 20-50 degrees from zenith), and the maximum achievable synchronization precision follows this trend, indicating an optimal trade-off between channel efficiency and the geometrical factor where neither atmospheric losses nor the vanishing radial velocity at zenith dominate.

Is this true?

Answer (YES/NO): NO